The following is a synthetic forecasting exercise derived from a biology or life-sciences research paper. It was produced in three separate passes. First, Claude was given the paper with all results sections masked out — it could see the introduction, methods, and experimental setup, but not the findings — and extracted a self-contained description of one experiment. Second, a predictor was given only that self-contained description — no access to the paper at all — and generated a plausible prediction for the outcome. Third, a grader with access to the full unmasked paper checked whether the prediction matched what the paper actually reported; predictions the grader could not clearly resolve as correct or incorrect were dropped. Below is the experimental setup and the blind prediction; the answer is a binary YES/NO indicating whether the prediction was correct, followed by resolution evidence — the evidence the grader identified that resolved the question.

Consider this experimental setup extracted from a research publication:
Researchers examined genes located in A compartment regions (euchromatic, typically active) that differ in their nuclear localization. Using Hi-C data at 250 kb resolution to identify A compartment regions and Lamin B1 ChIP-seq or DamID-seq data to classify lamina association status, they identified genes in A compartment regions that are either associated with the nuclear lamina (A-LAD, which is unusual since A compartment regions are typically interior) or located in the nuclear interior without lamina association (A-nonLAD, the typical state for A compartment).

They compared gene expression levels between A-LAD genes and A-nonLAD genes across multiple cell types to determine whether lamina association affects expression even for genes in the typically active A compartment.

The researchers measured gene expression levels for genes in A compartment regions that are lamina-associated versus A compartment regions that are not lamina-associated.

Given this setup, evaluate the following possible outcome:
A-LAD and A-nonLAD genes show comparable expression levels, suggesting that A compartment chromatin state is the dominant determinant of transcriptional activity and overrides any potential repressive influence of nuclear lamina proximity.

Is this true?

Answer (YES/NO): NO